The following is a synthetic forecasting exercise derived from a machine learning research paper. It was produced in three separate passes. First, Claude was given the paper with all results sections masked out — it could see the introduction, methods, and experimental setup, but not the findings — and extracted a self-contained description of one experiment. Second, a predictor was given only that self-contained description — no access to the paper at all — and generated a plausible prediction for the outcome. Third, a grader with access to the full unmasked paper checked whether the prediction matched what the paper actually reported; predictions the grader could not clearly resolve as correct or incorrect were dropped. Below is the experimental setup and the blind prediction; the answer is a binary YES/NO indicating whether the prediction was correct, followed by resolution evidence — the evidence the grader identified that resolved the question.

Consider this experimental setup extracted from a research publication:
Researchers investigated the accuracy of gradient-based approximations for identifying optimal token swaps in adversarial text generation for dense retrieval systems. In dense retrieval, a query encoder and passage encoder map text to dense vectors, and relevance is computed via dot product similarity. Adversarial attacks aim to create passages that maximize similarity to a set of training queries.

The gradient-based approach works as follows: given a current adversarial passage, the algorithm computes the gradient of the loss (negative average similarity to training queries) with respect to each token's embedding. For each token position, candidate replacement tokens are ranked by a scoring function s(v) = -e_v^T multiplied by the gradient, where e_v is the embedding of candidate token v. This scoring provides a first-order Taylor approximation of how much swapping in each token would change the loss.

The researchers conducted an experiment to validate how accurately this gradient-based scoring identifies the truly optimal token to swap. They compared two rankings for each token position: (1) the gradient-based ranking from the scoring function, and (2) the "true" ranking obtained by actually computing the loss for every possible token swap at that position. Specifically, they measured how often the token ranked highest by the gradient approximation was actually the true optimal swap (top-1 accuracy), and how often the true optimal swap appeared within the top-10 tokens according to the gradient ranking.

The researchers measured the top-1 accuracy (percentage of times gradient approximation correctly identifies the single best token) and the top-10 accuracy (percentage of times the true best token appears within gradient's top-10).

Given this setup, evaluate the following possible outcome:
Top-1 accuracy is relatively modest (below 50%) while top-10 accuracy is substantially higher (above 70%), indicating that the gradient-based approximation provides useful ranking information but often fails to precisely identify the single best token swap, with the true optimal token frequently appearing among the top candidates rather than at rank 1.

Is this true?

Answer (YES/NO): NO